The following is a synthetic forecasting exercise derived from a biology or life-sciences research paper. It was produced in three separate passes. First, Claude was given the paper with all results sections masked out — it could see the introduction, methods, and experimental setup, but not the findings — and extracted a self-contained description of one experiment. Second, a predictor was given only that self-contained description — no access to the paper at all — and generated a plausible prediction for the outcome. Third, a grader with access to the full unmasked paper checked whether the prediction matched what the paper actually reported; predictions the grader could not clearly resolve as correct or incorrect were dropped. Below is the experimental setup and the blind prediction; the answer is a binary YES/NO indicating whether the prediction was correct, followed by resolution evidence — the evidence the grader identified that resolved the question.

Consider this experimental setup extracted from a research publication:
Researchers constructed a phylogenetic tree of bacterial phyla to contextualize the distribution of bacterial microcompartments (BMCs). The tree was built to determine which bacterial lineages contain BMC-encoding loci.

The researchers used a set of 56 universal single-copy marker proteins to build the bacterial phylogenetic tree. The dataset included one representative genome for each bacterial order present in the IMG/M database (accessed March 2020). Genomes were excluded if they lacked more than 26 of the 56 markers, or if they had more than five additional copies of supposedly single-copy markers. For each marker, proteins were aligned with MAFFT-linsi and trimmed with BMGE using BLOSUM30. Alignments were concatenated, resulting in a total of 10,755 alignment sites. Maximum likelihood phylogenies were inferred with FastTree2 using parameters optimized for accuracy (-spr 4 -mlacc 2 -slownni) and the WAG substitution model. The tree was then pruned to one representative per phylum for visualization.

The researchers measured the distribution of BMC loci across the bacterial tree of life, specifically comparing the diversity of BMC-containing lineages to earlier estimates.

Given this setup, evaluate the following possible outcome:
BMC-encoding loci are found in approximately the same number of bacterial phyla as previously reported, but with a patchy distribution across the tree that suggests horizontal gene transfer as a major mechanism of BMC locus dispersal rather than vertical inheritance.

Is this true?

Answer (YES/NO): NO